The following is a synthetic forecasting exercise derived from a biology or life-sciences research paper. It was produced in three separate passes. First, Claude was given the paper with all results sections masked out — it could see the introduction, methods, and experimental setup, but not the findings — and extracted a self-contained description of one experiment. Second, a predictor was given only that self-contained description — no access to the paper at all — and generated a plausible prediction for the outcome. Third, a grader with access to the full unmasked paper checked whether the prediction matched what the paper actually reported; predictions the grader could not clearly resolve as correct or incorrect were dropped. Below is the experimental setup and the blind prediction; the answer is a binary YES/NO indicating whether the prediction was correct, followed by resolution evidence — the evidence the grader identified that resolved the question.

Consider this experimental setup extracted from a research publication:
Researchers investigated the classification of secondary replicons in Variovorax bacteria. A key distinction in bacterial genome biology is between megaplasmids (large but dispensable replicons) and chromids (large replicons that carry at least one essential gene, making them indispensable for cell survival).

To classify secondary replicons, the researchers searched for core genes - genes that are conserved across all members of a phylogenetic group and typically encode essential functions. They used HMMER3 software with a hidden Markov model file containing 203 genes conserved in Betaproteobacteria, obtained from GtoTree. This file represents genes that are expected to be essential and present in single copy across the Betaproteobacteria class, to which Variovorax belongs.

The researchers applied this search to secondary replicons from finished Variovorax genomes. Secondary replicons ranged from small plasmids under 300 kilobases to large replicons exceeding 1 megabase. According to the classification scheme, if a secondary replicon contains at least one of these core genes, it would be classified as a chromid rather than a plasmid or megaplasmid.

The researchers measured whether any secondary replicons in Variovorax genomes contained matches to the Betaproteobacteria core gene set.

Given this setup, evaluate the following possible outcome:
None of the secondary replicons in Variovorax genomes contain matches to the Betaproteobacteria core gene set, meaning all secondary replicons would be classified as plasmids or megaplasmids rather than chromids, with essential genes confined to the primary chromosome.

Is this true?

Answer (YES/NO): NO